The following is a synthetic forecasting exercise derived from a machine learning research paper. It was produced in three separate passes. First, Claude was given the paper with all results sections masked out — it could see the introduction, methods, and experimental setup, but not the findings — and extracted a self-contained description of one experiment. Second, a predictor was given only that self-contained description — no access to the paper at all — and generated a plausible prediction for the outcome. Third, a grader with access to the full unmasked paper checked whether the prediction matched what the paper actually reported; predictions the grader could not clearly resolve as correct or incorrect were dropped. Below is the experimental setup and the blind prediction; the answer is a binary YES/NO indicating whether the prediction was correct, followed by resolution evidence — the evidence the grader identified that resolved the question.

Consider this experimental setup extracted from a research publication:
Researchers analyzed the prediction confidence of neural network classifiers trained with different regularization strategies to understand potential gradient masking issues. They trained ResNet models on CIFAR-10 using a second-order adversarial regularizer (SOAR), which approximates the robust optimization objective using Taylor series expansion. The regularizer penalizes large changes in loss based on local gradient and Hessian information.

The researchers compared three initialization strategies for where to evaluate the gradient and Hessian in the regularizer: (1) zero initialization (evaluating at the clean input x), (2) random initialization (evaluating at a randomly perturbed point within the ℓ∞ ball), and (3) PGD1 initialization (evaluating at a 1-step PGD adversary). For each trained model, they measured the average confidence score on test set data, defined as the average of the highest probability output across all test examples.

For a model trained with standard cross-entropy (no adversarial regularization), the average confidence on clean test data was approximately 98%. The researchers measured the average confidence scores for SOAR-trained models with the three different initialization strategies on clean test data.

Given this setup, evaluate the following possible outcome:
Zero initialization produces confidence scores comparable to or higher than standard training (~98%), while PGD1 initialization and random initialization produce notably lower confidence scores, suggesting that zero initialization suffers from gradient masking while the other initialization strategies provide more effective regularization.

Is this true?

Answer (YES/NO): NO